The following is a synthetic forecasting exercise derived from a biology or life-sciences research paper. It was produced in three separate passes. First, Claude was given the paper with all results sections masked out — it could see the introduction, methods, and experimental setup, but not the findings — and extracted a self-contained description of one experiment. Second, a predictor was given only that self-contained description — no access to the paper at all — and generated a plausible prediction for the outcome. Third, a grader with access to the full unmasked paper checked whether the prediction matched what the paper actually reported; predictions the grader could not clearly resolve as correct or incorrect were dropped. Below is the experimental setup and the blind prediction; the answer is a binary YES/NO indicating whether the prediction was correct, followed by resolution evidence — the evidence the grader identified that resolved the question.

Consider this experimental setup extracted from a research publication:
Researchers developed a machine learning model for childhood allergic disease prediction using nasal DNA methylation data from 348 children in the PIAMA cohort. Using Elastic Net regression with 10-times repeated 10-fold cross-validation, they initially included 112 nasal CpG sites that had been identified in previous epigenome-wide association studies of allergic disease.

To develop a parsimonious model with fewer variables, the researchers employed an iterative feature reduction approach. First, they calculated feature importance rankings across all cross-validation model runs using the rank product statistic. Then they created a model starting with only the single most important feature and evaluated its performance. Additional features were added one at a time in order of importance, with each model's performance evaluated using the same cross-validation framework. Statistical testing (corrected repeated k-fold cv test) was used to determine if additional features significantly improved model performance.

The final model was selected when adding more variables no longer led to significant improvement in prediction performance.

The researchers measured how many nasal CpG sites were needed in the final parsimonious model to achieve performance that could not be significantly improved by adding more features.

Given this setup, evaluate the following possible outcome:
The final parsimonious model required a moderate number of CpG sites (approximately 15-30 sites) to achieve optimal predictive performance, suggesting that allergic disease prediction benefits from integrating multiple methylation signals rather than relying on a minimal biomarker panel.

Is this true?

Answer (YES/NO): NO